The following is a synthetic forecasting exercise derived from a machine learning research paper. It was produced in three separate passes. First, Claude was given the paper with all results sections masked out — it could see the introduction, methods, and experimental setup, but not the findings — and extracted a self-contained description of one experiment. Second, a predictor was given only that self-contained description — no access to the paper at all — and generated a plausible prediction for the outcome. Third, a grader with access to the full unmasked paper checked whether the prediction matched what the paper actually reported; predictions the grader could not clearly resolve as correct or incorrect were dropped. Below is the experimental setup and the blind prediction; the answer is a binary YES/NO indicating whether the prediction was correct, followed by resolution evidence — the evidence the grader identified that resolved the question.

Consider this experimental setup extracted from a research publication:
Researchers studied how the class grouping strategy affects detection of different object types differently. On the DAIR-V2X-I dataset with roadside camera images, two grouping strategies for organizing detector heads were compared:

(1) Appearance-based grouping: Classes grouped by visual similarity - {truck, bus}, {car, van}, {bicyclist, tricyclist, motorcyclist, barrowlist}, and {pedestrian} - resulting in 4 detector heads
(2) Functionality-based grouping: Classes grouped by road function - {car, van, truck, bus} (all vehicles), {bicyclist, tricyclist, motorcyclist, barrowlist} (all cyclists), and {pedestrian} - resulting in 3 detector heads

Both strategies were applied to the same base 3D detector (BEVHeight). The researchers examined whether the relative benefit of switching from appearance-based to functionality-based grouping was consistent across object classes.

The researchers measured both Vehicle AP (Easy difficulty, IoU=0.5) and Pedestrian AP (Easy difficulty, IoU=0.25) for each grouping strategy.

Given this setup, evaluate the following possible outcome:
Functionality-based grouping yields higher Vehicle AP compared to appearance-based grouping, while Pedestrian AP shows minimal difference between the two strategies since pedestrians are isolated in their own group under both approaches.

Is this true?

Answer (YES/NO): NO